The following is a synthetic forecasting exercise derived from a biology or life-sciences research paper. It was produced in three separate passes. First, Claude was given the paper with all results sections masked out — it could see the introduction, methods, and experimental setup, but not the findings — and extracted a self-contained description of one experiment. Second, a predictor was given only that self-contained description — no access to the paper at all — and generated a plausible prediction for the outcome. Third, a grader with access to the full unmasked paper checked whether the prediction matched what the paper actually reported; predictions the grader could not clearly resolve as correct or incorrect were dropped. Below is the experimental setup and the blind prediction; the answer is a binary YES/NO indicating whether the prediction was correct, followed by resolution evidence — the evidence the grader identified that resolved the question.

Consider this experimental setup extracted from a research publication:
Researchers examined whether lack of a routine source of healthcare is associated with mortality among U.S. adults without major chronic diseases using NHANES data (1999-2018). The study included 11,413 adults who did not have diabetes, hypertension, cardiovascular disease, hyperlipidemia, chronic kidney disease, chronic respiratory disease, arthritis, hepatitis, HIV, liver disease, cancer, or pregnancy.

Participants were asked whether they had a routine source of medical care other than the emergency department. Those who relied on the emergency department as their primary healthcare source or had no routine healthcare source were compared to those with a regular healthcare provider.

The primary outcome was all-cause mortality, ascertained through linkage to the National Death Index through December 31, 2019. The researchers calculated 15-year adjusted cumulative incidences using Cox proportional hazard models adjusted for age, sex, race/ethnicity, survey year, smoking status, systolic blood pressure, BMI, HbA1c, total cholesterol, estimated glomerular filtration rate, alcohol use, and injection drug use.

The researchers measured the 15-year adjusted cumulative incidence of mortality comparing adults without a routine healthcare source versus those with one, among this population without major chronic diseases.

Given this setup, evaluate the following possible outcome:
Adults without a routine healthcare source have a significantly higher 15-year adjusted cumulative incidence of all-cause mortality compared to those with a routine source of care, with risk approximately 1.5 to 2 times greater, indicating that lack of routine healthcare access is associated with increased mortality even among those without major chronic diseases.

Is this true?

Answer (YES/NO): NO